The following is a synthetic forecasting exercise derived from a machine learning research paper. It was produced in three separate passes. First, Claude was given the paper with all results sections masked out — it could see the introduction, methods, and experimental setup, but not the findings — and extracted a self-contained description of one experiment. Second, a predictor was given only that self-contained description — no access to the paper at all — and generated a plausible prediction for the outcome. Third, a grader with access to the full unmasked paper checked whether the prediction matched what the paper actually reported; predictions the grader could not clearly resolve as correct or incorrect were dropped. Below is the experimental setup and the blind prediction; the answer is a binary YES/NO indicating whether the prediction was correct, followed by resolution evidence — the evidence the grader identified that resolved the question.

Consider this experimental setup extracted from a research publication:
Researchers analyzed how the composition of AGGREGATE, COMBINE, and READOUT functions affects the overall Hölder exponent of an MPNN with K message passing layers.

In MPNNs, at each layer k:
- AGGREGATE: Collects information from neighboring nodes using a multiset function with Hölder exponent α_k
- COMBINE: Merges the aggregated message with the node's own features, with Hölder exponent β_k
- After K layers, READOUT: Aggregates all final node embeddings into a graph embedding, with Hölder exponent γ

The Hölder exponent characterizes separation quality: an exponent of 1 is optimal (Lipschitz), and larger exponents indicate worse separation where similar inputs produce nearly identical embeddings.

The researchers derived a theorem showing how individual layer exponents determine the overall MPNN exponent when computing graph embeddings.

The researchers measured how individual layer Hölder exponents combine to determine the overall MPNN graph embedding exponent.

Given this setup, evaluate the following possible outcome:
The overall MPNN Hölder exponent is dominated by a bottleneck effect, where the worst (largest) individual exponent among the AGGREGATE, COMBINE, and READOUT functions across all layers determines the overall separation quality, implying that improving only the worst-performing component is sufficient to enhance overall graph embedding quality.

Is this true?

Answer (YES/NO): NO